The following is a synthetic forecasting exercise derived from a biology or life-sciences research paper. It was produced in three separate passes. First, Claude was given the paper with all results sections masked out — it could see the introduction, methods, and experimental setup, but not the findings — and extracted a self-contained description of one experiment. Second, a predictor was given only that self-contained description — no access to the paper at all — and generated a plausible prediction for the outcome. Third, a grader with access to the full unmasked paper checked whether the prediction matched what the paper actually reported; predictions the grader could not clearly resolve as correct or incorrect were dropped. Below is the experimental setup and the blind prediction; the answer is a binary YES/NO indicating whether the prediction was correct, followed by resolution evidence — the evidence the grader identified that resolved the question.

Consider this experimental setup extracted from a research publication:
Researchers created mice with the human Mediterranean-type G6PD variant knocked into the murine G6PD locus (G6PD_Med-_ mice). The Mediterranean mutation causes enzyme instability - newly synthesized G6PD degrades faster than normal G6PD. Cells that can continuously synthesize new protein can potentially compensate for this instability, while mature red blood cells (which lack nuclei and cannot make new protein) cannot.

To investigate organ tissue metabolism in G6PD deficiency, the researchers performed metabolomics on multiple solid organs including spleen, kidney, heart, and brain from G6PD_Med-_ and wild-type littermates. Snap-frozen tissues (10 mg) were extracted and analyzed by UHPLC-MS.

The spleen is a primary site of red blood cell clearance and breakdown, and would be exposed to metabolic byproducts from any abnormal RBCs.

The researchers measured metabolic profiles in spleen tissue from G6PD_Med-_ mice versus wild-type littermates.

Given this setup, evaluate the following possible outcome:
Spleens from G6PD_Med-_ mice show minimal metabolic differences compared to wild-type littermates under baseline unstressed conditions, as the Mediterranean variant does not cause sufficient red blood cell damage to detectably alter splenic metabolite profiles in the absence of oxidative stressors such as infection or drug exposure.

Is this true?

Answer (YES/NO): NO